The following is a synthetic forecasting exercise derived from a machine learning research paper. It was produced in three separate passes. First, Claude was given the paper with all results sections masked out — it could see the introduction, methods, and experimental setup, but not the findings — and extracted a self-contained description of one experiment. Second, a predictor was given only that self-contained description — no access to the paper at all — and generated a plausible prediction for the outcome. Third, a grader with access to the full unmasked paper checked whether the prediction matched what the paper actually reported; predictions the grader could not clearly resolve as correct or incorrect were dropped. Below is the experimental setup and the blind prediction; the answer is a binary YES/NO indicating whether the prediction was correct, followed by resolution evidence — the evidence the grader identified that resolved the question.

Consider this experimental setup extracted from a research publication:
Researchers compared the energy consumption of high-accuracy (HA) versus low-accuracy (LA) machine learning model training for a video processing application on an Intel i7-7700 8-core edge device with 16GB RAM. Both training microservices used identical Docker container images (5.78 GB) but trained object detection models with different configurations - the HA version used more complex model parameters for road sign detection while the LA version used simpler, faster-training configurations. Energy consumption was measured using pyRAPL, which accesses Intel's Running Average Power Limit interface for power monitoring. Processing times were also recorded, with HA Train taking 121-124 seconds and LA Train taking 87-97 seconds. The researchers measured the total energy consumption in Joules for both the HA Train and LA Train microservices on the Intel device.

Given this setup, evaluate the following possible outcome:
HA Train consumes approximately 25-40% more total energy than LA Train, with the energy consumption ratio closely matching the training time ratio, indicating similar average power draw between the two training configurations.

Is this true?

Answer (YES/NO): NO